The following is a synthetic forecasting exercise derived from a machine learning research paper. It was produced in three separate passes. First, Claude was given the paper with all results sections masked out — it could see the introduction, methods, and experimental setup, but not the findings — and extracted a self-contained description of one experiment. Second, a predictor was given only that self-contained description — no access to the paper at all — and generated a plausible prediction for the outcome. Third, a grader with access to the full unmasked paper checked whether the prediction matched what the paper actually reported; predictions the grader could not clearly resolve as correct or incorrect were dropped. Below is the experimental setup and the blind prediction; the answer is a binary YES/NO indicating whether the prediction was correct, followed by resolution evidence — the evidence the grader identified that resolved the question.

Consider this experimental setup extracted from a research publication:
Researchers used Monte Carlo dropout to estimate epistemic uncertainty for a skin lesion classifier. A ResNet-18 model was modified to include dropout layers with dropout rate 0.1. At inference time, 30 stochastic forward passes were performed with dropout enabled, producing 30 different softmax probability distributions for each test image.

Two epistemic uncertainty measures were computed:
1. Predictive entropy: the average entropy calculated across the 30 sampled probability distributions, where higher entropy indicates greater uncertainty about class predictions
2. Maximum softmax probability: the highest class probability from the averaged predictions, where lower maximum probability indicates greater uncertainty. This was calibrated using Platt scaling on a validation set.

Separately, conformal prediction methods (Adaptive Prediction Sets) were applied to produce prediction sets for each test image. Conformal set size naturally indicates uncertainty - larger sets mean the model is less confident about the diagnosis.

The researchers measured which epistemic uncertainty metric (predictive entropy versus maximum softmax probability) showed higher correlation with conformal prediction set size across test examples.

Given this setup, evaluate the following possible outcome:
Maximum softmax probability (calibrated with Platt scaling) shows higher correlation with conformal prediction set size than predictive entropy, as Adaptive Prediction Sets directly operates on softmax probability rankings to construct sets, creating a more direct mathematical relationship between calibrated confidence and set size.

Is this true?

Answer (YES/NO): NO